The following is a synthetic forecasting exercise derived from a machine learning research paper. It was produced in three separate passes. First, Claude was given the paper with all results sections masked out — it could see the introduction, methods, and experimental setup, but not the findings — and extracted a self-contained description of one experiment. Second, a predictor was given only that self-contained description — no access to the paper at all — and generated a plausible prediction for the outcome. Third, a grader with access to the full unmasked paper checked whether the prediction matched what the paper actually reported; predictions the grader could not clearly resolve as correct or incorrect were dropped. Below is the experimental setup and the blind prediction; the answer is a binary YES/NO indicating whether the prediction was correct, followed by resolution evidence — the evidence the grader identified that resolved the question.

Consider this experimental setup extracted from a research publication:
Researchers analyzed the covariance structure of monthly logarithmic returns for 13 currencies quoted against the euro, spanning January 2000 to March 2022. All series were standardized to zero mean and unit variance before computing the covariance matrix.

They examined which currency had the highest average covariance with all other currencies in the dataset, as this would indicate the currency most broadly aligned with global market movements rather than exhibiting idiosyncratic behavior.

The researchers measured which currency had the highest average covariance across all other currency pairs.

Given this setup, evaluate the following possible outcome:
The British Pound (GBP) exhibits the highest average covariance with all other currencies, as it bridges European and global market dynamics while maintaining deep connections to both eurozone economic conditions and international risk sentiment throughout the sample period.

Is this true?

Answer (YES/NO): NO